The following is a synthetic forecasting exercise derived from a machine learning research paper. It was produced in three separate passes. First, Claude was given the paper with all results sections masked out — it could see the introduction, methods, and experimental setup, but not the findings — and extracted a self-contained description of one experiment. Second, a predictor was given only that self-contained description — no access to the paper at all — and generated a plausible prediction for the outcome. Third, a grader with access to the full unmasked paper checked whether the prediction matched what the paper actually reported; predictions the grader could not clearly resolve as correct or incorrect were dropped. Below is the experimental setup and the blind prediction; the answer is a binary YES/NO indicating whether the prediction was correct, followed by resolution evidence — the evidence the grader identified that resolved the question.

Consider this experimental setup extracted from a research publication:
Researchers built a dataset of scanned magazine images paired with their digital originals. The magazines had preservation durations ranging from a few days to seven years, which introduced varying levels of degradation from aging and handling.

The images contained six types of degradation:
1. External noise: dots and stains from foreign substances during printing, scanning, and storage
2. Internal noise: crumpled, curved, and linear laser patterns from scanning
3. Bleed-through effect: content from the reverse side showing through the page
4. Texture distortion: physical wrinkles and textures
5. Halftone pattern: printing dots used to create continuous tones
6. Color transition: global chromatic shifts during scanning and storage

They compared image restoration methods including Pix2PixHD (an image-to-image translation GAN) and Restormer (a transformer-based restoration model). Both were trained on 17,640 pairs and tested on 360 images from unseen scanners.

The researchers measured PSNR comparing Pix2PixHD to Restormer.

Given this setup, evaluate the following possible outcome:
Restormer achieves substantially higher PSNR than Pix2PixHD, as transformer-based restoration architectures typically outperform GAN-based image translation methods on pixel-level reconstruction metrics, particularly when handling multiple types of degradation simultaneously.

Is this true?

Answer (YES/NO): NO